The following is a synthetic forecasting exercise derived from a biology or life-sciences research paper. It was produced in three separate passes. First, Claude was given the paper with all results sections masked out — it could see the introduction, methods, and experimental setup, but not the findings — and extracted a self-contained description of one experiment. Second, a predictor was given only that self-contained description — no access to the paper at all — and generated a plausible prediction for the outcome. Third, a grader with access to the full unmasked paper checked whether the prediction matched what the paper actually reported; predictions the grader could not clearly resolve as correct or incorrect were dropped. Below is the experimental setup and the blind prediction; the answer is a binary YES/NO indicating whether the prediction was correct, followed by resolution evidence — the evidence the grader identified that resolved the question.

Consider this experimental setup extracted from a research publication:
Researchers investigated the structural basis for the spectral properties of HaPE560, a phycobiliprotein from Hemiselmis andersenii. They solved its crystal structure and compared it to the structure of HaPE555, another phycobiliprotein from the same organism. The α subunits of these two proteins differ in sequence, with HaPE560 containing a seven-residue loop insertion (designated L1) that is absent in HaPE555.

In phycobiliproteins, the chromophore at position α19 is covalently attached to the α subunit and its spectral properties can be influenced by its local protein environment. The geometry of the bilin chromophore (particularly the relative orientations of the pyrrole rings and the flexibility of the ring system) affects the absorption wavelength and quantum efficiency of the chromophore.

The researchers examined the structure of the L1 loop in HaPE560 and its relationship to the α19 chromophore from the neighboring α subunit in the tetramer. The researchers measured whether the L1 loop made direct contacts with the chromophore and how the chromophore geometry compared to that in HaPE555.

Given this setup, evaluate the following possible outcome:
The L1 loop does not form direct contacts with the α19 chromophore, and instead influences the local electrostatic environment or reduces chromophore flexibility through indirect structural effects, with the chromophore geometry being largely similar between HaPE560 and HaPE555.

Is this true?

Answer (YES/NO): NO